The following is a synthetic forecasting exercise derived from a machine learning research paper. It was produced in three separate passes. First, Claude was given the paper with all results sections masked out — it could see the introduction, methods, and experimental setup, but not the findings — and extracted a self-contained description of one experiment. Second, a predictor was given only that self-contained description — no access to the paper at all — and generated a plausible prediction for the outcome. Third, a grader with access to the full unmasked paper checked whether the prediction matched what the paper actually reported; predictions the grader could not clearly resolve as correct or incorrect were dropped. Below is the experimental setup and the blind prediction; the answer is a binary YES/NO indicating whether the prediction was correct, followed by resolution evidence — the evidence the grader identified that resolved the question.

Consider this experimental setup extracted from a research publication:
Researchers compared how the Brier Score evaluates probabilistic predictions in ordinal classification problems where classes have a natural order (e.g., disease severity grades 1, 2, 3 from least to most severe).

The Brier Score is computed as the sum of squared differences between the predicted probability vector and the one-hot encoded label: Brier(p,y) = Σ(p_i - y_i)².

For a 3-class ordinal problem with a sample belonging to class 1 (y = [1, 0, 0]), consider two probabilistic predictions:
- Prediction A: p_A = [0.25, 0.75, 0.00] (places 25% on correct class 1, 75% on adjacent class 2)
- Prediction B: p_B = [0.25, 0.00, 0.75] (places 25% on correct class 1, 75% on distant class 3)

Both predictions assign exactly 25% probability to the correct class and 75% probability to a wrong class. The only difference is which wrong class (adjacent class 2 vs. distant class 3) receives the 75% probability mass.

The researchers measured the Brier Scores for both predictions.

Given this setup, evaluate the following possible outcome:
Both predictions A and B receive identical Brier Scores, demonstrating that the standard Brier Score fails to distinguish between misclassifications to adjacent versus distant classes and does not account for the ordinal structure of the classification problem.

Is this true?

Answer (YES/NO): YES